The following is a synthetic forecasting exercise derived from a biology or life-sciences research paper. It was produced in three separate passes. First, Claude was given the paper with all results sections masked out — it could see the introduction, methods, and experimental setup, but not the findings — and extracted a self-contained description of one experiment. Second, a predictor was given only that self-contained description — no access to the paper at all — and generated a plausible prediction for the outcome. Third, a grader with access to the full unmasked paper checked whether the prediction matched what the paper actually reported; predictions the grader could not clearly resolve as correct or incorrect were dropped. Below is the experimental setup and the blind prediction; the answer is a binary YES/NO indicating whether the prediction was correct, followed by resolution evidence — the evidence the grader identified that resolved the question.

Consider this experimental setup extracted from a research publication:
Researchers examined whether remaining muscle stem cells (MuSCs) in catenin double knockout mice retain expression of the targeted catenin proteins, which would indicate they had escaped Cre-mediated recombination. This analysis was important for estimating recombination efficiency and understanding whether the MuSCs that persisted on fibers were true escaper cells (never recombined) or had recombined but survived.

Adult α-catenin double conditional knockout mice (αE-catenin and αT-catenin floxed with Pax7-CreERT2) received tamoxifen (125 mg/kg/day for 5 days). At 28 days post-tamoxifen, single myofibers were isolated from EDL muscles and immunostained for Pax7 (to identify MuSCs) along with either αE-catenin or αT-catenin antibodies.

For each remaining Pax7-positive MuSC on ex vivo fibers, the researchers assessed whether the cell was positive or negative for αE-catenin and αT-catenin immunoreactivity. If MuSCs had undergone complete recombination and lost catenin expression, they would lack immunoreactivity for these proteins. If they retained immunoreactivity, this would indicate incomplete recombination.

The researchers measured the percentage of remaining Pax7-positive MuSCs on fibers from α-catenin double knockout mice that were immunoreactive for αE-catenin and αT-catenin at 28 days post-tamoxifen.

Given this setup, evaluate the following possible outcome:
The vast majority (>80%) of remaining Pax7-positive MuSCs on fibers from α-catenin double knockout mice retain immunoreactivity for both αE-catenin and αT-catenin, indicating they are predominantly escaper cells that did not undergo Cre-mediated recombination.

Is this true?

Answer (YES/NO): NO